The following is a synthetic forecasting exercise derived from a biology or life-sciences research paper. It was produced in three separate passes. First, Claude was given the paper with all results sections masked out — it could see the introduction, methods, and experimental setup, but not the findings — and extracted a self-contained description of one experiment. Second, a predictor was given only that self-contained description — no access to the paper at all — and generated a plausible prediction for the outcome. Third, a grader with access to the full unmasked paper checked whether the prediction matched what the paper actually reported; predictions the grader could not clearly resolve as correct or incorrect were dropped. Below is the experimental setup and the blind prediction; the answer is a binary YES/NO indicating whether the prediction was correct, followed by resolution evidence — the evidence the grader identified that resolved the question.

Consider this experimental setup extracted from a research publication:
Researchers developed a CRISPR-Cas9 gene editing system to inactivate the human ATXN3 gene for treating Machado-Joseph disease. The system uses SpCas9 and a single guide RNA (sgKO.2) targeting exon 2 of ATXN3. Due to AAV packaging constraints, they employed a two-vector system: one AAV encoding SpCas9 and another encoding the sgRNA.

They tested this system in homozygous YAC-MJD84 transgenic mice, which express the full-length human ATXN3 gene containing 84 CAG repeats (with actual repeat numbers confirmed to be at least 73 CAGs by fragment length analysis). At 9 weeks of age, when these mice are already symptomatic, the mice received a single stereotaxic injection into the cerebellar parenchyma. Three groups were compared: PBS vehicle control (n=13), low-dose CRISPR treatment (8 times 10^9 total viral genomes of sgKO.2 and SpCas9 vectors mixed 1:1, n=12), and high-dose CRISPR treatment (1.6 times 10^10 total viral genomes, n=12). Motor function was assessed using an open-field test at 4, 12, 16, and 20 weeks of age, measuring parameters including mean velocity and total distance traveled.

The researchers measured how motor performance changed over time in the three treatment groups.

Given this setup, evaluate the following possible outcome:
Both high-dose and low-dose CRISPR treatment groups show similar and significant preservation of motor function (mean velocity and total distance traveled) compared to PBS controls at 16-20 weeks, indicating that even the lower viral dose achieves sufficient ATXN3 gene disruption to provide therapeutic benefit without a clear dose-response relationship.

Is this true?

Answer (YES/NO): NO